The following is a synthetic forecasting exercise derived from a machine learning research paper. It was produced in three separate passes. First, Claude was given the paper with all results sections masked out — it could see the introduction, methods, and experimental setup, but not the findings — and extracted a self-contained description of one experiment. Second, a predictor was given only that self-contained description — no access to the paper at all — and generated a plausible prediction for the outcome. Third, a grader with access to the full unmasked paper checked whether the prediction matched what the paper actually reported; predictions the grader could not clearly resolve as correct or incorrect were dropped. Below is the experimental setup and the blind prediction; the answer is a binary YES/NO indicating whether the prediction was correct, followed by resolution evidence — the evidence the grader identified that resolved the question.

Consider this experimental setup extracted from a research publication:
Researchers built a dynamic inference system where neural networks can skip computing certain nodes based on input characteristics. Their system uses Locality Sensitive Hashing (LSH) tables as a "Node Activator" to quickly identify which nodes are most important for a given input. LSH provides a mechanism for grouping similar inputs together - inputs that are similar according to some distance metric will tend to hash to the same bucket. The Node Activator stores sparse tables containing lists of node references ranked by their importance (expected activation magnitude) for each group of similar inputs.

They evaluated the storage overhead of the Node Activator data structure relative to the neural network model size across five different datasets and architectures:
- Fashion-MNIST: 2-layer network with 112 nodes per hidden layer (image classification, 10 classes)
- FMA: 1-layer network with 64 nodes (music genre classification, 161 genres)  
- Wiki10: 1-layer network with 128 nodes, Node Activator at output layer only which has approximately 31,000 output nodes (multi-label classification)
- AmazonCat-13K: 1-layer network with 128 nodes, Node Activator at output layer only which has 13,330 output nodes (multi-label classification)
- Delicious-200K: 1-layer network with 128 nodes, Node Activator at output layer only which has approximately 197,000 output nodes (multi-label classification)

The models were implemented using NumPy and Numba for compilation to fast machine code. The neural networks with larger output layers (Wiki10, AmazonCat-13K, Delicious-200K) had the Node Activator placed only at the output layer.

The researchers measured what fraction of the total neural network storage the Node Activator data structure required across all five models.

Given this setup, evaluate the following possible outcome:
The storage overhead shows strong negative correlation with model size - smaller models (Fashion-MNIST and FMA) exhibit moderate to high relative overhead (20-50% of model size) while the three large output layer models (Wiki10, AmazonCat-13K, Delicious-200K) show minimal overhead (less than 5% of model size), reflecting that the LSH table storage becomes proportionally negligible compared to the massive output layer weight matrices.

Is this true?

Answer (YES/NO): NO